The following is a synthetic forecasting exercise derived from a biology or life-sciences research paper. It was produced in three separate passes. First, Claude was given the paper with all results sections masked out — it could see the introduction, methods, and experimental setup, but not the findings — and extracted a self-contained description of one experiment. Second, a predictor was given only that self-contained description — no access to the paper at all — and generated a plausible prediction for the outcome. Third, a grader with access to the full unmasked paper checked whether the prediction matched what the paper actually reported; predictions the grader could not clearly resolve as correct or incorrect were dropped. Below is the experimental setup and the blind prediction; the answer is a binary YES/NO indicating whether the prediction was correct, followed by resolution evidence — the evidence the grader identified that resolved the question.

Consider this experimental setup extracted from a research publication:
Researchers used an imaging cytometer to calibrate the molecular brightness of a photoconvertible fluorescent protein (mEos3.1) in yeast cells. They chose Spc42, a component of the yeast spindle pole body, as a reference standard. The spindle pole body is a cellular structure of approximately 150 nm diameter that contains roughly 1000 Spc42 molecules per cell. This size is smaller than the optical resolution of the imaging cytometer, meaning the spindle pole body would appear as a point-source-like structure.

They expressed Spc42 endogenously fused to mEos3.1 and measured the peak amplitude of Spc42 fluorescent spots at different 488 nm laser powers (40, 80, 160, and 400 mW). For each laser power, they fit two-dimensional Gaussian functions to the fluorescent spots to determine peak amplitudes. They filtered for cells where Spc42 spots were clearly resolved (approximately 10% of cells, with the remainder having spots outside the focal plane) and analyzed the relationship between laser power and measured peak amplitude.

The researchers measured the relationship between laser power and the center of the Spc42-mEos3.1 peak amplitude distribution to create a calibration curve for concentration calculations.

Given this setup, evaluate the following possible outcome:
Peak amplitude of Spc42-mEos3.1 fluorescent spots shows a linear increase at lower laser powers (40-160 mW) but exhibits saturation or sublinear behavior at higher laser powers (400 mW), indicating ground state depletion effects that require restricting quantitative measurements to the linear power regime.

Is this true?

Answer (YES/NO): NO